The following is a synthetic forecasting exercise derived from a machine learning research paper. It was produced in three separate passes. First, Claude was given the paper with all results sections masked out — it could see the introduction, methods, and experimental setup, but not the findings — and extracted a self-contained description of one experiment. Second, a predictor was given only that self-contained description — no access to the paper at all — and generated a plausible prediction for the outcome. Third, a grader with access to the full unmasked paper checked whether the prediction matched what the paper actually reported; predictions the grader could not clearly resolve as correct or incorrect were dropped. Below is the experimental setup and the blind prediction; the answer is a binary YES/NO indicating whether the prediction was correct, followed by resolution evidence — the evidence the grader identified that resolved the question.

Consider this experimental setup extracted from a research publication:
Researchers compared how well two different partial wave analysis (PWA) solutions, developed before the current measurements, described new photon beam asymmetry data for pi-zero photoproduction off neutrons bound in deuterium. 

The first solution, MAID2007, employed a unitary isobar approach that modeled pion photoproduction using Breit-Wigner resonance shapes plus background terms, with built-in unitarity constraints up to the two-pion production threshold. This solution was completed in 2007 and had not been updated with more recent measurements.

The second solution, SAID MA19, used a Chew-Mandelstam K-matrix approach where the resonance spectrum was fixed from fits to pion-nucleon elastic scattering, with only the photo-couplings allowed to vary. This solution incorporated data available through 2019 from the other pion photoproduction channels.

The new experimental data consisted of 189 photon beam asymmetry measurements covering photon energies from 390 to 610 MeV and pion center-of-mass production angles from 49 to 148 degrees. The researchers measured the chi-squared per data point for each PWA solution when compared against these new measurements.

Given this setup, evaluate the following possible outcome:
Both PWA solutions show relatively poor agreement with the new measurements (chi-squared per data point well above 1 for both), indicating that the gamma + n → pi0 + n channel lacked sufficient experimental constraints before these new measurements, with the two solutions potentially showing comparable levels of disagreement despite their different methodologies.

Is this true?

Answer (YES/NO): NO